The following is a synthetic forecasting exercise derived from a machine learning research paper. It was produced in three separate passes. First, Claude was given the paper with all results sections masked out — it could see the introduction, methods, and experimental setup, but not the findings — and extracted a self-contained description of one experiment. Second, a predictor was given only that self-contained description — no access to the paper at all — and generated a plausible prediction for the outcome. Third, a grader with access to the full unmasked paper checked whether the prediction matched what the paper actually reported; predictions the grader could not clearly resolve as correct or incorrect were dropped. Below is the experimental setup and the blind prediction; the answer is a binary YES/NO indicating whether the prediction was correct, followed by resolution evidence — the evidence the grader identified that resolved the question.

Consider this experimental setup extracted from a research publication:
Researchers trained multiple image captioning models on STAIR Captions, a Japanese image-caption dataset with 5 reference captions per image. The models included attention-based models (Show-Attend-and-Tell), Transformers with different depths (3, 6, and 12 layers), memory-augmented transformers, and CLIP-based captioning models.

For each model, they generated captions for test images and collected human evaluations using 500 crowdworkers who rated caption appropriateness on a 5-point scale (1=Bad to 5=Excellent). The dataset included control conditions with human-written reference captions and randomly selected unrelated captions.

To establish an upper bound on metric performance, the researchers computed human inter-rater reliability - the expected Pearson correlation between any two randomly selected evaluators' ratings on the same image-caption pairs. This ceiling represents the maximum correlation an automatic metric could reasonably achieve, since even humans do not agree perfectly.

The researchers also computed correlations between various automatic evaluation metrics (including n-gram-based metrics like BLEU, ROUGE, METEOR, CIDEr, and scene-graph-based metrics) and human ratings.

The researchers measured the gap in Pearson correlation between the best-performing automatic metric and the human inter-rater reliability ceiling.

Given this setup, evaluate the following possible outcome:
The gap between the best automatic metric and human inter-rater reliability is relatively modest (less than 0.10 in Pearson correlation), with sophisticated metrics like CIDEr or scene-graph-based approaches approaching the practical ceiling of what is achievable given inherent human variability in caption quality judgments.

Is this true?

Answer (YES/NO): NO